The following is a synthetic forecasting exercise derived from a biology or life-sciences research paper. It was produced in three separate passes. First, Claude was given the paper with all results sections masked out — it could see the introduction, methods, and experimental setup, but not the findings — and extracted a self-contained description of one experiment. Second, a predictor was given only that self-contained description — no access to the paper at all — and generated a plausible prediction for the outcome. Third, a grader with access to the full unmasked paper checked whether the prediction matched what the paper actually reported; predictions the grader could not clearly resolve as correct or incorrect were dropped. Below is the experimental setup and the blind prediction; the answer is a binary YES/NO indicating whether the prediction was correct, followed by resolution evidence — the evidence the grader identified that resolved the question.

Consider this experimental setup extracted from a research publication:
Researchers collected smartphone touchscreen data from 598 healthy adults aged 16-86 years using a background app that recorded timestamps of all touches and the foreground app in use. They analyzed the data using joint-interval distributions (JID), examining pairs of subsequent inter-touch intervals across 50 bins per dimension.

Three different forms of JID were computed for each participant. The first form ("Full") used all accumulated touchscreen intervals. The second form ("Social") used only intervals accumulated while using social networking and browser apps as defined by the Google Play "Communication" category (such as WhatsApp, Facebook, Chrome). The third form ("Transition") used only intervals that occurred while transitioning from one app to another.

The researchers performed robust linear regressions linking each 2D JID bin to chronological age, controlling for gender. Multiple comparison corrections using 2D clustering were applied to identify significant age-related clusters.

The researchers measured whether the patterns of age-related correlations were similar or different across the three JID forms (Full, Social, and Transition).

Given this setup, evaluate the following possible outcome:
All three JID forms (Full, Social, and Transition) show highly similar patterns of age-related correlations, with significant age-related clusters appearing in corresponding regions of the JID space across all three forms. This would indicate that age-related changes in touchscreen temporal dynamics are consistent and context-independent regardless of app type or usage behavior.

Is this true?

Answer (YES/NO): NO